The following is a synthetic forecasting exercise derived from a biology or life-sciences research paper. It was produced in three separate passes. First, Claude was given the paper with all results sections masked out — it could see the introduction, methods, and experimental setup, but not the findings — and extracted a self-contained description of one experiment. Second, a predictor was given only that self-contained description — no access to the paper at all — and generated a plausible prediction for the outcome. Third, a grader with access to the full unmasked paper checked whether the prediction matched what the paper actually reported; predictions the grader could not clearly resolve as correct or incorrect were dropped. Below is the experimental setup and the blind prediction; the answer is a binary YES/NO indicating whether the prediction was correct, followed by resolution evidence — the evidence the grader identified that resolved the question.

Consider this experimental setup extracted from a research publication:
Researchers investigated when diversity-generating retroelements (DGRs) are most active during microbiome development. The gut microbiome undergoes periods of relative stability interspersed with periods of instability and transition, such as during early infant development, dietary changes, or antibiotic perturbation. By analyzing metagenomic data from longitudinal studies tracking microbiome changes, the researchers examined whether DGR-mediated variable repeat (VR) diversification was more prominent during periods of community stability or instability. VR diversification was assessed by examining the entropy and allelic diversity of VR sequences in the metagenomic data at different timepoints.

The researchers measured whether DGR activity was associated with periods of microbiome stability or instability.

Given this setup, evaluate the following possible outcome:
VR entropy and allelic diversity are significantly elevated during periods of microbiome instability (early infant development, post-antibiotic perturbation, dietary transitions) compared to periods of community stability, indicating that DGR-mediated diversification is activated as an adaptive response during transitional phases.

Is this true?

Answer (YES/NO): NO